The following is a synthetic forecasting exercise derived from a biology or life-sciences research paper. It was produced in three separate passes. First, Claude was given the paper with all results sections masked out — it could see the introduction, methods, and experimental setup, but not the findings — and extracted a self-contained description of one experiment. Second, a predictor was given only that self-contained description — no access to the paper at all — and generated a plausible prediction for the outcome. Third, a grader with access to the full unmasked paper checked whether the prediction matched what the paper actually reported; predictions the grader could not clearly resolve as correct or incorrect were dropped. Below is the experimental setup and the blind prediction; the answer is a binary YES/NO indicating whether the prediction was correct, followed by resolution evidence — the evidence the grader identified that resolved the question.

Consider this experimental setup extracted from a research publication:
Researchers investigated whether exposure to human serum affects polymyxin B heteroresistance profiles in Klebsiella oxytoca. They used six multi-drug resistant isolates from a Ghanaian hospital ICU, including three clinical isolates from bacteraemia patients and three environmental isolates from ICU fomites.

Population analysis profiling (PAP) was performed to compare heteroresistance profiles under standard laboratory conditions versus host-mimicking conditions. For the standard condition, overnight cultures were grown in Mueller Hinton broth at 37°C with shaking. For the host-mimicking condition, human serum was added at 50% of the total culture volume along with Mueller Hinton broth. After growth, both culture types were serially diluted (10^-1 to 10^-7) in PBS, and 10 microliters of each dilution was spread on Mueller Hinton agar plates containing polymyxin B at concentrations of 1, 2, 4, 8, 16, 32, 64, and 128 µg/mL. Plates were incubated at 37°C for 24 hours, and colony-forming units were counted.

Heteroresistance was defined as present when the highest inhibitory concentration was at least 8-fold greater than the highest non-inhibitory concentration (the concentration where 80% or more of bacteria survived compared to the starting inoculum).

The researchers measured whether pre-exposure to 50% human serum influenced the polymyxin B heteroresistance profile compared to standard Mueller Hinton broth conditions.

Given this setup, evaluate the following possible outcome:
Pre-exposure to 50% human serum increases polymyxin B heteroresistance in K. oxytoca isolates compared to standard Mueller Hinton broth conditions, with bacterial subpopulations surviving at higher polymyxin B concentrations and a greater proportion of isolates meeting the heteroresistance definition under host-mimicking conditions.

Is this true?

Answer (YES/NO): NO